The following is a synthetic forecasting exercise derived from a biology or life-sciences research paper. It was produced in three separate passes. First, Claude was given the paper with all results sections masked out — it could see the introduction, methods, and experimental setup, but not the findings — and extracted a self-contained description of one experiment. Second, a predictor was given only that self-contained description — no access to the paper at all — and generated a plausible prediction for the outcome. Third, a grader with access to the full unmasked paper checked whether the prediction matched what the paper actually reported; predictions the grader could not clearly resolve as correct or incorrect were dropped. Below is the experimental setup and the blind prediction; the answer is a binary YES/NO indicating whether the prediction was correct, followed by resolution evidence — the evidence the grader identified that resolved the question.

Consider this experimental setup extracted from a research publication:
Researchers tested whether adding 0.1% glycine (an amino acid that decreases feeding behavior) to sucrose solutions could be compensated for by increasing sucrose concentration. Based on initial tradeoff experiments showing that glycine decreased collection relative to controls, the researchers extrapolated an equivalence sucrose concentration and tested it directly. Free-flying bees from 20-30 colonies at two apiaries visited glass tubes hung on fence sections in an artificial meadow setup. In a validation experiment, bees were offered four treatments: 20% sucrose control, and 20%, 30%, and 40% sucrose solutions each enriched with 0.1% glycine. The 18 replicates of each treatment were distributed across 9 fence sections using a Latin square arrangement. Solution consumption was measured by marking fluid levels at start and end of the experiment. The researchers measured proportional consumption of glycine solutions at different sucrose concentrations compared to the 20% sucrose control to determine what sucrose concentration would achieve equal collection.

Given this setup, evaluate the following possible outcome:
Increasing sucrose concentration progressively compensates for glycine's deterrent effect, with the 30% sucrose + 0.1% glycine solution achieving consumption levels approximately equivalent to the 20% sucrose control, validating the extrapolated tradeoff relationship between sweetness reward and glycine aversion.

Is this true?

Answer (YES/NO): YES